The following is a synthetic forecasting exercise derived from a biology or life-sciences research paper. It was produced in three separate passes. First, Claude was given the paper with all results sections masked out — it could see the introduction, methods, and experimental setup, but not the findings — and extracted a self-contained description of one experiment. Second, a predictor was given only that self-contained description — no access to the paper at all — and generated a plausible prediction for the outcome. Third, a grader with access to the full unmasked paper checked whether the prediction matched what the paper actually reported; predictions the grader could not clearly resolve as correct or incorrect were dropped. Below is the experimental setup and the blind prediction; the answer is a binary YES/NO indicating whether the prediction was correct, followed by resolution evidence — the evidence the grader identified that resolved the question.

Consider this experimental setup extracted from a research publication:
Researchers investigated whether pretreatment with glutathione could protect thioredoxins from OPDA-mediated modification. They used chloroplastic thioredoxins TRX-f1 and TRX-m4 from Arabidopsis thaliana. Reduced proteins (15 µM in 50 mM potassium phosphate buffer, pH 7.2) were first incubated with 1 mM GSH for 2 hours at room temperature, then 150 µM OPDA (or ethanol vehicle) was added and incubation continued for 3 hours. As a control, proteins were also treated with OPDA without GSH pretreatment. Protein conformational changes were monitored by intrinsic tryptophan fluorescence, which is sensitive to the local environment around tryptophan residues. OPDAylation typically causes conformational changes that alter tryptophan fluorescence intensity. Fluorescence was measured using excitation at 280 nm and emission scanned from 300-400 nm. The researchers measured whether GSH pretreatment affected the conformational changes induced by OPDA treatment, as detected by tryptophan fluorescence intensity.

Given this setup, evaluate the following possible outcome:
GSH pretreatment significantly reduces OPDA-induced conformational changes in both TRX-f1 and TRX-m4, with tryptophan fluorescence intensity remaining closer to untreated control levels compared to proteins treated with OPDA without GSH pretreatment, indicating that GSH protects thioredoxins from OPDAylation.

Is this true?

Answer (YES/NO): NO